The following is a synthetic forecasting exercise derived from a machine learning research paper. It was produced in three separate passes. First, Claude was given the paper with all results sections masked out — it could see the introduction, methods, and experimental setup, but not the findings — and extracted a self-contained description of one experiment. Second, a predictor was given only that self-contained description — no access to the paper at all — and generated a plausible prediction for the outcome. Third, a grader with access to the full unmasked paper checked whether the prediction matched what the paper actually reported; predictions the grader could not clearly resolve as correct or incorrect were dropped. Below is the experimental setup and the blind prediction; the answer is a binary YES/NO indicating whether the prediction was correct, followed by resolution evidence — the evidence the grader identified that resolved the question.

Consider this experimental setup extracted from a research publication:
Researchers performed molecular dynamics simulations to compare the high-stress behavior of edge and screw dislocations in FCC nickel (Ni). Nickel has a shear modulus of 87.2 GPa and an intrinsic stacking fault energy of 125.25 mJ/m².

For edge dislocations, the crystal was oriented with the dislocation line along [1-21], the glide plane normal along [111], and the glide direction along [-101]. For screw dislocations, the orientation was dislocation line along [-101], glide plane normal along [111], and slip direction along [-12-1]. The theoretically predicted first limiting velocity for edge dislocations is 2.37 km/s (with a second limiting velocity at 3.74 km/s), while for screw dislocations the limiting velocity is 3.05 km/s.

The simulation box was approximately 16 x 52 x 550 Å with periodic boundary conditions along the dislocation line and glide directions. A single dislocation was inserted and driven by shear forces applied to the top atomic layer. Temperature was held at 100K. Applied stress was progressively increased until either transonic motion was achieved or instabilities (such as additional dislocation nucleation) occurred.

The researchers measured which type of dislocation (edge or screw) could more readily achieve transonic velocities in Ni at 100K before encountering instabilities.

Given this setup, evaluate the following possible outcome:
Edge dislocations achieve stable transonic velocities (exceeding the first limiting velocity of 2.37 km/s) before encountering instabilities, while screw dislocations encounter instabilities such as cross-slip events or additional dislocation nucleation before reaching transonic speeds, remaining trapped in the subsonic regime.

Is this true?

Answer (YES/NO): YES